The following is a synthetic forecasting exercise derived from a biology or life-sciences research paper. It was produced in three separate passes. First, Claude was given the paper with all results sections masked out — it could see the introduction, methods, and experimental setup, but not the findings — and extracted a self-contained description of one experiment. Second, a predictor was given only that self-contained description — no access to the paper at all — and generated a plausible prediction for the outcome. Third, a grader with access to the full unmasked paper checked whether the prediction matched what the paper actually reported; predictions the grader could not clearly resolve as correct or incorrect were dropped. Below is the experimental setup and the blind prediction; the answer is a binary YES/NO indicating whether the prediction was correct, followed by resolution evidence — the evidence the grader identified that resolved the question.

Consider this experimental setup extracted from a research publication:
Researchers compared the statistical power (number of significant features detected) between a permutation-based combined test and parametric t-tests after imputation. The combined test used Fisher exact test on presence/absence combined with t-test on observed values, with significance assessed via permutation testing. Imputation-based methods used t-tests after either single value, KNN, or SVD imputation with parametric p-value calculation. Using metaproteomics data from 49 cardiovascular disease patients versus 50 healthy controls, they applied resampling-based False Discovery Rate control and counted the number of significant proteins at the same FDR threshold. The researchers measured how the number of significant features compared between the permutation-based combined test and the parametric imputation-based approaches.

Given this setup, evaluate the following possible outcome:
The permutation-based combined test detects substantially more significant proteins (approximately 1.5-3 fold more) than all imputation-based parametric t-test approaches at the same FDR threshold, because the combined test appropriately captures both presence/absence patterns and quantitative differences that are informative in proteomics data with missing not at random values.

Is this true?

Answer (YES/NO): NO